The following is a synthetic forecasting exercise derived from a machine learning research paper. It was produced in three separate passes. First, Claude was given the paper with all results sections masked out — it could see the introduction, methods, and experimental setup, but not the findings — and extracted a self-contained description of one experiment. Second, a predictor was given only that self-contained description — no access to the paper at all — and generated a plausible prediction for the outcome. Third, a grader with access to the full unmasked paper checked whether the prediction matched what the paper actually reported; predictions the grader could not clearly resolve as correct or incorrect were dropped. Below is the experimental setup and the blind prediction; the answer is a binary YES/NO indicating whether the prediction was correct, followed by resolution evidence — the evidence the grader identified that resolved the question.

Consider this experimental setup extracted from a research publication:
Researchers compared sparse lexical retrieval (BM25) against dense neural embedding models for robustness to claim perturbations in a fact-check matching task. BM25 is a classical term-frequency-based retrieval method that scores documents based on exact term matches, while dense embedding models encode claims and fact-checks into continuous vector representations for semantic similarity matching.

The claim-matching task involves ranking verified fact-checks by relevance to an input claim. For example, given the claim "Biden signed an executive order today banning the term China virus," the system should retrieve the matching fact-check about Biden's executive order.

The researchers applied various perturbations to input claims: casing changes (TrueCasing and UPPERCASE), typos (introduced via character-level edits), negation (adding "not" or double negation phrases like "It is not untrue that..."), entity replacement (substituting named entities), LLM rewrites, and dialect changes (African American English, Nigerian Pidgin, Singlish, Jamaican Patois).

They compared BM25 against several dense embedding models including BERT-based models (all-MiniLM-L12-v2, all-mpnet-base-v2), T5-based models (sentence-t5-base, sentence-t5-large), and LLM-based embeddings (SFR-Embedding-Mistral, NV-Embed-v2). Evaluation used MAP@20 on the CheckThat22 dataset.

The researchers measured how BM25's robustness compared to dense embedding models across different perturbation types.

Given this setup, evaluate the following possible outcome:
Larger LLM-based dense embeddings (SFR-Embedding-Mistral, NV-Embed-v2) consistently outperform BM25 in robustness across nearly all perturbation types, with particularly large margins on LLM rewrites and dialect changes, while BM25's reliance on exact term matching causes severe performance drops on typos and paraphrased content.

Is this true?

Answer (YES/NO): NO